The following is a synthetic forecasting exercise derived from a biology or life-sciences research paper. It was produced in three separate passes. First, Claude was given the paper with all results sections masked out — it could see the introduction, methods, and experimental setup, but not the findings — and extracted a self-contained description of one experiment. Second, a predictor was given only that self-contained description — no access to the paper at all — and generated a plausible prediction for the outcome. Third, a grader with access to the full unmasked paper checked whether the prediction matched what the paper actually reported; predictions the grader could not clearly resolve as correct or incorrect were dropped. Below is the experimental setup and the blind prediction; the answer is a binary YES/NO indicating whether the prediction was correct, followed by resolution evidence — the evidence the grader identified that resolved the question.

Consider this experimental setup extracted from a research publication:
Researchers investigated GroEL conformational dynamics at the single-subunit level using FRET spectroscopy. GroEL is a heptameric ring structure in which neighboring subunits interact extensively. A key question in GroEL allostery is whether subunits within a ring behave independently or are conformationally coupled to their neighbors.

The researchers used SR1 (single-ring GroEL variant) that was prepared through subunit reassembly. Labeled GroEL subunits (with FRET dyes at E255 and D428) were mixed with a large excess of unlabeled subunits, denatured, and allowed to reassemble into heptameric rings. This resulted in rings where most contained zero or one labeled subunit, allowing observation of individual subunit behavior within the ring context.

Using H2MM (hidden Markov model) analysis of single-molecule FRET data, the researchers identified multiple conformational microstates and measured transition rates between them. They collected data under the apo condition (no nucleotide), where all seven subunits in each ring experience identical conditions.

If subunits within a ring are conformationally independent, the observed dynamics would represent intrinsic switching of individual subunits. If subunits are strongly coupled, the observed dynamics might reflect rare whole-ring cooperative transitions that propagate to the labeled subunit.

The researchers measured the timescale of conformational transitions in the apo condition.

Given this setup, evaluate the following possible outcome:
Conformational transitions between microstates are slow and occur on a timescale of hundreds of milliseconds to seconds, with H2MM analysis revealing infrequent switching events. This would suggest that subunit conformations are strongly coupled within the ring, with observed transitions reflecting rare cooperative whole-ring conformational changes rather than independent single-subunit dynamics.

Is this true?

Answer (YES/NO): NO